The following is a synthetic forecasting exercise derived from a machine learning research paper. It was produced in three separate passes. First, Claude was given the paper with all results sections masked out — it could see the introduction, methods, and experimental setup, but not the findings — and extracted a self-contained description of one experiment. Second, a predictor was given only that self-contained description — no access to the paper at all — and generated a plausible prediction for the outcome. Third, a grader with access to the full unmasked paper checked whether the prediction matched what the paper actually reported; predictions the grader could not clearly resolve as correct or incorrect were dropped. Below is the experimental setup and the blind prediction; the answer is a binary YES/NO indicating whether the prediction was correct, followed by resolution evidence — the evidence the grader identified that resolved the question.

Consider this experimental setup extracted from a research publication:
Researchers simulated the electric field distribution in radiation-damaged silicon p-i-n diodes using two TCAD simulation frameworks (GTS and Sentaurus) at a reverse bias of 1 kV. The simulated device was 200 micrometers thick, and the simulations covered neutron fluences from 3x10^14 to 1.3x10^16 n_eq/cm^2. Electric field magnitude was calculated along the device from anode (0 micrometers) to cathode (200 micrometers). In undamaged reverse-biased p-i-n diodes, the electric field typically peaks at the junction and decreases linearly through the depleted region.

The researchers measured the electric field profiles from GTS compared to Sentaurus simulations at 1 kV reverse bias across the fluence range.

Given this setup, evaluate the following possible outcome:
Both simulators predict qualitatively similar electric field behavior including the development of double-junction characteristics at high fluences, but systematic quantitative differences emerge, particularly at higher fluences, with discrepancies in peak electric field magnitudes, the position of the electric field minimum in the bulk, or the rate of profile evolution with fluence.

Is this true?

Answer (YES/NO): YES